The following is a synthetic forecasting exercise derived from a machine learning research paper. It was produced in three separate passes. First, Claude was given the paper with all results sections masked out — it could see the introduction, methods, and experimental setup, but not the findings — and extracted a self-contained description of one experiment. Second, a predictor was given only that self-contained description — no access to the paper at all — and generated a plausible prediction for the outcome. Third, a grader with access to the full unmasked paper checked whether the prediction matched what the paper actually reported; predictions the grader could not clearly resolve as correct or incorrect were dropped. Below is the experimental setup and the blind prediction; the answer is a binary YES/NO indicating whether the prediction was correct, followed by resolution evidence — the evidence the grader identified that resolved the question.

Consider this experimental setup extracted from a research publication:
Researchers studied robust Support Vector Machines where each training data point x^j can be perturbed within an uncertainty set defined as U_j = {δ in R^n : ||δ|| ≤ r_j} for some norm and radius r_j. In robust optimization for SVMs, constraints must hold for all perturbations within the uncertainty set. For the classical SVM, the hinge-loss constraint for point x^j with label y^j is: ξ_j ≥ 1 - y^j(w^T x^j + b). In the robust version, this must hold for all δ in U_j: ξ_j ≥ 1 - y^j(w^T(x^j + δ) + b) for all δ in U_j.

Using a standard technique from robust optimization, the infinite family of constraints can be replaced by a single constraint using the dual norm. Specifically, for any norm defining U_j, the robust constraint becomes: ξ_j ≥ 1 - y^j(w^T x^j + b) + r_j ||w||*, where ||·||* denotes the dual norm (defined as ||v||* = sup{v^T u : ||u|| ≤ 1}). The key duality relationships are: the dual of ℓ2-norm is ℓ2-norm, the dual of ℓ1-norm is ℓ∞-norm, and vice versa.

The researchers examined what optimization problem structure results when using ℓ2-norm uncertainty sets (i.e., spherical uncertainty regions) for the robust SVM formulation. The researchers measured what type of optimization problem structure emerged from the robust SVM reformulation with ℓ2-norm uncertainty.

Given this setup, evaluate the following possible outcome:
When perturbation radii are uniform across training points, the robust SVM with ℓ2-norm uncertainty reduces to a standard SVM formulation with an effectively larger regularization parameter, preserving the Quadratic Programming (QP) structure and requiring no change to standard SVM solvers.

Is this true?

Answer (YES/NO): NO